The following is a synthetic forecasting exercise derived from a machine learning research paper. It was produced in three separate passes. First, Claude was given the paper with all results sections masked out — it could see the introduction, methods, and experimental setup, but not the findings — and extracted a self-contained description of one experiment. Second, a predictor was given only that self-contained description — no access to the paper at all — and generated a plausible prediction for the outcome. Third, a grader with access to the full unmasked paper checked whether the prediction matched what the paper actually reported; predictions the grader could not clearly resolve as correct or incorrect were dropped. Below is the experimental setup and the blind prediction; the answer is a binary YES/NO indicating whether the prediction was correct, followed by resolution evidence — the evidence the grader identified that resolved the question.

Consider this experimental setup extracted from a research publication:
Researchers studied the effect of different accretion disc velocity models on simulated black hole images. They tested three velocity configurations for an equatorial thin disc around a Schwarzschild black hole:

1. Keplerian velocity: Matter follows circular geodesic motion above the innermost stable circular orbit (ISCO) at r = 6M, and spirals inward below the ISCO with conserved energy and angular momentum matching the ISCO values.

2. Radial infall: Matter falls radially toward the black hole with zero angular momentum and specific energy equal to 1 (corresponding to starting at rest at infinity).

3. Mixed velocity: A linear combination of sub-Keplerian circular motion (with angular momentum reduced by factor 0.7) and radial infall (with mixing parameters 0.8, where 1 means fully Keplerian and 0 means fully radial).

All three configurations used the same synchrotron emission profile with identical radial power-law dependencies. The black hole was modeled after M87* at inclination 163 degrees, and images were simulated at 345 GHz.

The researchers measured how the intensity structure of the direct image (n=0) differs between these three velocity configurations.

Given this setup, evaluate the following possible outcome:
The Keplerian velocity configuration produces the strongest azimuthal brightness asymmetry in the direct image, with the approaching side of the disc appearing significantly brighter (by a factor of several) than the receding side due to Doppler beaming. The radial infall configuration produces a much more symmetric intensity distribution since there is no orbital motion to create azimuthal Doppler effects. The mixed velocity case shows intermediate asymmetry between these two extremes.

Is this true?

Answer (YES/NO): NO